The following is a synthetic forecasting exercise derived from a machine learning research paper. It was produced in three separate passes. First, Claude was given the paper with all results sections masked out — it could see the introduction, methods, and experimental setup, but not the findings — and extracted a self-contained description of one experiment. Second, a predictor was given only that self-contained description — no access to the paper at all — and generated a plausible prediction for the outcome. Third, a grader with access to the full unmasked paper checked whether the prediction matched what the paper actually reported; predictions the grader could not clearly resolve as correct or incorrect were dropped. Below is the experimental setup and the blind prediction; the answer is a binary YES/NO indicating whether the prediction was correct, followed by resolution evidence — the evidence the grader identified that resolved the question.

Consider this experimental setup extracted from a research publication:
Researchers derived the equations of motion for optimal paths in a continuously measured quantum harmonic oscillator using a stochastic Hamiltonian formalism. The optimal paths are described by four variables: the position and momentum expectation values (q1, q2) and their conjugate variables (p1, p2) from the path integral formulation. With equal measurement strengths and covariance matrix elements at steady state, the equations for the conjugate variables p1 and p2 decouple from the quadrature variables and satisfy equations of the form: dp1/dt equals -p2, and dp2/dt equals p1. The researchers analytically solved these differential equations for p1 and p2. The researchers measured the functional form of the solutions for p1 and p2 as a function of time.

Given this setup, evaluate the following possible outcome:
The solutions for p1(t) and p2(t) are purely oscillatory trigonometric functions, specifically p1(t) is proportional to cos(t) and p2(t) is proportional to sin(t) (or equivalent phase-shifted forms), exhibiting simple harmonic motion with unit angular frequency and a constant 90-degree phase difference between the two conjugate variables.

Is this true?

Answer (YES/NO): YES